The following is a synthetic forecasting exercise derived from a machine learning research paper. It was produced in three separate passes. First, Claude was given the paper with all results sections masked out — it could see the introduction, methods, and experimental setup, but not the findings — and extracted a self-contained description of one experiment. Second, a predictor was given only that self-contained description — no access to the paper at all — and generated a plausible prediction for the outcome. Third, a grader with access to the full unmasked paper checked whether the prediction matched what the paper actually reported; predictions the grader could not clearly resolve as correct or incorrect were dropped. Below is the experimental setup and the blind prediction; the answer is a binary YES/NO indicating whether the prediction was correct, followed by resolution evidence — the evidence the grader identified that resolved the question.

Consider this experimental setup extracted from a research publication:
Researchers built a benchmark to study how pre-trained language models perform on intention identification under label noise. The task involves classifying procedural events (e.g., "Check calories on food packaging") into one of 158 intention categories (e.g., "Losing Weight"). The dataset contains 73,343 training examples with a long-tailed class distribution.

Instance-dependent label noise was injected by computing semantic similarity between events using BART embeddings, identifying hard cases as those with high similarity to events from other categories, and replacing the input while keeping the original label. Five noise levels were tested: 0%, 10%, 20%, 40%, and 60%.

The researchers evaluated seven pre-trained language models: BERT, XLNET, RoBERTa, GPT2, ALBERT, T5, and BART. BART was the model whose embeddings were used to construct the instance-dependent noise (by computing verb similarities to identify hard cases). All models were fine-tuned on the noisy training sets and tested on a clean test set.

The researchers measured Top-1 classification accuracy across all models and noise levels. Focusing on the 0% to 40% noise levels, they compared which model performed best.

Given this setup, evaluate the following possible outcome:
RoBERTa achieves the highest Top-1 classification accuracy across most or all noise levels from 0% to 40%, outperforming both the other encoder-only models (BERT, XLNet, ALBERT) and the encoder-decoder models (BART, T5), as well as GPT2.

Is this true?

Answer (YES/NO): NO